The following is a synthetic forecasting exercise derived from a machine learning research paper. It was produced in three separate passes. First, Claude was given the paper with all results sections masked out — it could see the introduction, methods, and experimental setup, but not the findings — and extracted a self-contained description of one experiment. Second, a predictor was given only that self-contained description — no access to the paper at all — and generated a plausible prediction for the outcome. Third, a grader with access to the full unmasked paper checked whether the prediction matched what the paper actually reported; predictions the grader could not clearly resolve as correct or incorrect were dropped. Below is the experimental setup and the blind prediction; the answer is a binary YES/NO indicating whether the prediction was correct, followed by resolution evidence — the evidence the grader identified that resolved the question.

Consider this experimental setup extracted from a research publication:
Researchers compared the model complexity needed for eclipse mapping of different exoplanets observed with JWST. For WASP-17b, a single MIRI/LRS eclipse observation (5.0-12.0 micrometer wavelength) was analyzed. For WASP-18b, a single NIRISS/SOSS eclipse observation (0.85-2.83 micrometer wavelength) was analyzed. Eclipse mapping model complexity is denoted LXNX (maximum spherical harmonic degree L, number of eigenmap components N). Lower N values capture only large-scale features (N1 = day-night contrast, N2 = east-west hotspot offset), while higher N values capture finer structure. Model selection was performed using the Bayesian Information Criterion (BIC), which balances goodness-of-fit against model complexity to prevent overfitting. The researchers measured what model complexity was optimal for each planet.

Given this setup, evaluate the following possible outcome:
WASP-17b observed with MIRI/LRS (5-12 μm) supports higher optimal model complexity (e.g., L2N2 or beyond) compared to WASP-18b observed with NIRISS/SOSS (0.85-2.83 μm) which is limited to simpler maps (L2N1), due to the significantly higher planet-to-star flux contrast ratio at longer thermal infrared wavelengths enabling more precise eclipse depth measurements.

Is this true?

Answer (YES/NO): NO